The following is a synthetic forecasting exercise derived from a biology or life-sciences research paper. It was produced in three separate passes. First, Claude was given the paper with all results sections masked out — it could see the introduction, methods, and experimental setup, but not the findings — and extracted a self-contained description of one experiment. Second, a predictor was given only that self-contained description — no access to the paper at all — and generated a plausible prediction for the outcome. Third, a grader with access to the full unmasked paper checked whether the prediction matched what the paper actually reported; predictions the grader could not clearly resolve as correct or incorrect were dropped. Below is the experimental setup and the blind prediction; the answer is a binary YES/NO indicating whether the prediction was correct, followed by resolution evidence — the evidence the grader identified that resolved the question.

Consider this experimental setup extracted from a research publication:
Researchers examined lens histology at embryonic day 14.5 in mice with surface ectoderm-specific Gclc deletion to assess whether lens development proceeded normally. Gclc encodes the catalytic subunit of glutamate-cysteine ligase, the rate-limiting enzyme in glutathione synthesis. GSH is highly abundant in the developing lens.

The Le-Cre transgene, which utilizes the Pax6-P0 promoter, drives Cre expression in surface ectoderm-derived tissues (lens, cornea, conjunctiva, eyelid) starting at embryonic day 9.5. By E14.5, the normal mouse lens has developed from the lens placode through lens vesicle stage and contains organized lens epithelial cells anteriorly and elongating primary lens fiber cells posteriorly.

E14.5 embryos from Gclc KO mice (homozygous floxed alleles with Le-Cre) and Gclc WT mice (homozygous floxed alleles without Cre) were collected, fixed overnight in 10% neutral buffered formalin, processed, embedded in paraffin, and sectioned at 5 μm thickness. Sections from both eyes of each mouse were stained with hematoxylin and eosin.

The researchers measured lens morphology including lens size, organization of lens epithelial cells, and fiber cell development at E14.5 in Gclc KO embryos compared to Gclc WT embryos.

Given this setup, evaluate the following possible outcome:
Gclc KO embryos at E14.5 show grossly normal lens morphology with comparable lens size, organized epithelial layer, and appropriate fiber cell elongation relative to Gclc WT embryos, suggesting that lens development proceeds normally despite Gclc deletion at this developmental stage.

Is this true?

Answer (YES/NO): NO